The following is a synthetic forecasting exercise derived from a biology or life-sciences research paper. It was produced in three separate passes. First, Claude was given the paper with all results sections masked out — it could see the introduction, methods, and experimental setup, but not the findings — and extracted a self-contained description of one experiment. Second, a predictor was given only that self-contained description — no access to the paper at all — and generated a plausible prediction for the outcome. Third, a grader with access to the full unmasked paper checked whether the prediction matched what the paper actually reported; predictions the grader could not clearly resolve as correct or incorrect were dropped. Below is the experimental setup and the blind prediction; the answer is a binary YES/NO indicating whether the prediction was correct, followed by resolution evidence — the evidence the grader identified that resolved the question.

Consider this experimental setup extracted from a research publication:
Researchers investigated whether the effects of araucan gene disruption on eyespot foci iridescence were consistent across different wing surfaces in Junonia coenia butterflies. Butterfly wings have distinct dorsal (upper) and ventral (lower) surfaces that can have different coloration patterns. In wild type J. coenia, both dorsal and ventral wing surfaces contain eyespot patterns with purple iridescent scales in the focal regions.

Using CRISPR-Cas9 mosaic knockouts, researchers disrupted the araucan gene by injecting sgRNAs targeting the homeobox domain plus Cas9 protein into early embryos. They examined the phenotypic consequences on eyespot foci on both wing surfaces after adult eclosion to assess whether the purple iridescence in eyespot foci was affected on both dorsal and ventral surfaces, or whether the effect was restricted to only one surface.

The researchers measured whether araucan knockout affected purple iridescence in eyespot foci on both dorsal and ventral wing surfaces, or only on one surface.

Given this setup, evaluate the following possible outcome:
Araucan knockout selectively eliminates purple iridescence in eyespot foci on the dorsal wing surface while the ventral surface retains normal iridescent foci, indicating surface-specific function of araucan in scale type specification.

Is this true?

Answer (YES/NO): NO